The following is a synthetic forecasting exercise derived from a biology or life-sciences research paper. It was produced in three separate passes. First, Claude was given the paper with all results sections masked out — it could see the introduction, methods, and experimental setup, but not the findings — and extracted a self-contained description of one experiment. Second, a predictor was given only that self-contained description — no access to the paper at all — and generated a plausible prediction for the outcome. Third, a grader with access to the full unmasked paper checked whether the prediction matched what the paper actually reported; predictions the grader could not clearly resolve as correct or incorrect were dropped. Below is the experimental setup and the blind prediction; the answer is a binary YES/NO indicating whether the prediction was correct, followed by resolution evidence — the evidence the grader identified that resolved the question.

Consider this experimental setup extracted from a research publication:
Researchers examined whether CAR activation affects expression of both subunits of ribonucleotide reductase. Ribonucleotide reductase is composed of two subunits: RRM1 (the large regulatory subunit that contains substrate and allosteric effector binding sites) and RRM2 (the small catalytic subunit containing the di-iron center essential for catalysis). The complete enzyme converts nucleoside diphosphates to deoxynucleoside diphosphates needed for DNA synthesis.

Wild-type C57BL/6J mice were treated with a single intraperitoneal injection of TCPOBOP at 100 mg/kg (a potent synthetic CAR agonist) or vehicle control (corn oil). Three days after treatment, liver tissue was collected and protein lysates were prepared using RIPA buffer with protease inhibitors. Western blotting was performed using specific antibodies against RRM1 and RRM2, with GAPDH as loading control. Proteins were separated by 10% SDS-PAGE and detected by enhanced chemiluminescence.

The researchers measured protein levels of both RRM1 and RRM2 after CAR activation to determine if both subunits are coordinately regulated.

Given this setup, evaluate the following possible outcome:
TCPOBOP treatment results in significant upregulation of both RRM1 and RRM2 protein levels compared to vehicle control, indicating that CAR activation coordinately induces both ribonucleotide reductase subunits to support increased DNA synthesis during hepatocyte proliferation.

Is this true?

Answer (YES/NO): NO